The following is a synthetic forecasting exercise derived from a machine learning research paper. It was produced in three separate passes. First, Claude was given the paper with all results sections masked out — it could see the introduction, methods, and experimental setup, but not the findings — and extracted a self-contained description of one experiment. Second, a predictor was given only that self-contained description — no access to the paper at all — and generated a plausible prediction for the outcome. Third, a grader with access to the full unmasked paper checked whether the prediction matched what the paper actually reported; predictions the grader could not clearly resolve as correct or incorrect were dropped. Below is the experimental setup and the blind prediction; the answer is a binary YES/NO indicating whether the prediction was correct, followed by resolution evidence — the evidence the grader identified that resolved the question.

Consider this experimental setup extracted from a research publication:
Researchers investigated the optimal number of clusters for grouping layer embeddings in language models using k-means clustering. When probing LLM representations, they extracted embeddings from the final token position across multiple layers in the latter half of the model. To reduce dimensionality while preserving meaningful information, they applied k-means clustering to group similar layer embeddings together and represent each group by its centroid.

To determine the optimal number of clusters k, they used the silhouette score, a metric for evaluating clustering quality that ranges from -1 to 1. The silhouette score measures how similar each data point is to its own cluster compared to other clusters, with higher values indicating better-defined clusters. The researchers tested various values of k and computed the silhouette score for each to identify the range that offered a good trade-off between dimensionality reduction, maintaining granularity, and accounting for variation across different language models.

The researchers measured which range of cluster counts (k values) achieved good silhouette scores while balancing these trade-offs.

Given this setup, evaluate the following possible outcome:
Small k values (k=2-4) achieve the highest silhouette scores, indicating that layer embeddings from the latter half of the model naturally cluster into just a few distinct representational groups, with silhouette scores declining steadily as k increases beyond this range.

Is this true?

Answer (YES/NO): NO